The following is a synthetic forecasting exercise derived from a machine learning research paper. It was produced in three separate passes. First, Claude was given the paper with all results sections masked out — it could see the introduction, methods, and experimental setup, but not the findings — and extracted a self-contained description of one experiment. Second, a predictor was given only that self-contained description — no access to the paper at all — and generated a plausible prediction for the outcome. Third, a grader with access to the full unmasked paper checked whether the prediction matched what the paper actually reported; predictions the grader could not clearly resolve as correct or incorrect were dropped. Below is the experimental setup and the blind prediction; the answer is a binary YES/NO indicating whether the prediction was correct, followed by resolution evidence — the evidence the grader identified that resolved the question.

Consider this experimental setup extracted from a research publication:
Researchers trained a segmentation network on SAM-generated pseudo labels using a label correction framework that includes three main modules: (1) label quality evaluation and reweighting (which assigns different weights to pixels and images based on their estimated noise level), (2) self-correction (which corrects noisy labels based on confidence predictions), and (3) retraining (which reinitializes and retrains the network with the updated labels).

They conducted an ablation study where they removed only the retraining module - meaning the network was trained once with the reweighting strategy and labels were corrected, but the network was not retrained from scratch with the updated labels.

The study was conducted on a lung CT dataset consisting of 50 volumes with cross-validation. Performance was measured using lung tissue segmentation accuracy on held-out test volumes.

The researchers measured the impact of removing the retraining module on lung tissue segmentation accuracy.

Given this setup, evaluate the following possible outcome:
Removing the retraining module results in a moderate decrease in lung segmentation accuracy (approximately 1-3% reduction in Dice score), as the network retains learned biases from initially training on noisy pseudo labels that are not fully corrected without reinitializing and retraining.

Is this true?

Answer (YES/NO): NO